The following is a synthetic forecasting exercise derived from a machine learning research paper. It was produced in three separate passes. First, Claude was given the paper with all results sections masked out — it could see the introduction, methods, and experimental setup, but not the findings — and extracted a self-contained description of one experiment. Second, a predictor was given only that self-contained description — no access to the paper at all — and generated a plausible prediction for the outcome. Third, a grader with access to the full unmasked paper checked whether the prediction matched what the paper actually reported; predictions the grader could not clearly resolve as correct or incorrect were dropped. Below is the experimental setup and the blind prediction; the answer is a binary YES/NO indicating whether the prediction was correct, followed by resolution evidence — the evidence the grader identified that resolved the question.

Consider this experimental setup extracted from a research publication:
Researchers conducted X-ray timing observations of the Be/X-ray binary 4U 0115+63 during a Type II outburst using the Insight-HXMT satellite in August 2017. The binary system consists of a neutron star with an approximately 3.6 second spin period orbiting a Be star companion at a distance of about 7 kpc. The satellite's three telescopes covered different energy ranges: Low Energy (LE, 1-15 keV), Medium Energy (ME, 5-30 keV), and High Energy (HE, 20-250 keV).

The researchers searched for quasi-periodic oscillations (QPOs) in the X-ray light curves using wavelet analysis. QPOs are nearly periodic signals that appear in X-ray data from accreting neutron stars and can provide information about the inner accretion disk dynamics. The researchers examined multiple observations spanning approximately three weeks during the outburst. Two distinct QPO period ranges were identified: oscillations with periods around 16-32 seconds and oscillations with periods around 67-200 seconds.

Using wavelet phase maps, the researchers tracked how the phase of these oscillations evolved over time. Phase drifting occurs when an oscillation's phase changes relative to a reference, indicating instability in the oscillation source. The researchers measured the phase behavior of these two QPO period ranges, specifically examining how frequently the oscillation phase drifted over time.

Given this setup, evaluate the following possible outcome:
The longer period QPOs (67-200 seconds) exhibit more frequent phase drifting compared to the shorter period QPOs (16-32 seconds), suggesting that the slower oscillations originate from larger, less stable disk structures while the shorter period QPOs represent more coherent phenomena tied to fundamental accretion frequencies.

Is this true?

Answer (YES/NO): YES